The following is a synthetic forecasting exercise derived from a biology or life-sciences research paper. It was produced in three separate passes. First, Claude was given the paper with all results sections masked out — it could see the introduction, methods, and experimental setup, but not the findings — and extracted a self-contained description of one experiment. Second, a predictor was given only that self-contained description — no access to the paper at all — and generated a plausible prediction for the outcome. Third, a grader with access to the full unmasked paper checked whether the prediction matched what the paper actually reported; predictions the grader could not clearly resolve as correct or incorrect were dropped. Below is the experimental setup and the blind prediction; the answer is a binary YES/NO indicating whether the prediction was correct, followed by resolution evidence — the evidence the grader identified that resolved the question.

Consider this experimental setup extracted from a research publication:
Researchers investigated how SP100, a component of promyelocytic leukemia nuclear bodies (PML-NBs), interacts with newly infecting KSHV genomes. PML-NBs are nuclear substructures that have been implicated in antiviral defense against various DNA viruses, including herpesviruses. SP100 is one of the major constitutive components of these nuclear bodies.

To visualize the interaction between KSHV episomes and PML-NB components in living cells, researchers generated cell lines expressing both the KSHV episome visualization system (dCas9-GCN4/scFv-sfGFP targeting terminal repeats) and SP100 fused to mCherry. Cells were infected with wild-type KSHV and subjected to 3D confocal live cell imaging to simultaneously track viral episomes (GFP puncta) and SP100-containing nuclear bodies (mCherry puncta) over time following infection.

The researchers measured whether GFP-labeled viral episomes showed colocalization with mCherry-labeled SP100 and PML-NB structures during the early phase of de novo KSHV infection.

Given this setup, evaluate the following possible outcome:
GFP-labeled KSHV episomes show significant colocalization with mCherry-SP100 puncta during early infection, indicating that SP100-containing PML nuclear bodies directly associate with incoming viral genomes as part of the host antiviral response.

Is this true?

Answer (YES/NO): NO